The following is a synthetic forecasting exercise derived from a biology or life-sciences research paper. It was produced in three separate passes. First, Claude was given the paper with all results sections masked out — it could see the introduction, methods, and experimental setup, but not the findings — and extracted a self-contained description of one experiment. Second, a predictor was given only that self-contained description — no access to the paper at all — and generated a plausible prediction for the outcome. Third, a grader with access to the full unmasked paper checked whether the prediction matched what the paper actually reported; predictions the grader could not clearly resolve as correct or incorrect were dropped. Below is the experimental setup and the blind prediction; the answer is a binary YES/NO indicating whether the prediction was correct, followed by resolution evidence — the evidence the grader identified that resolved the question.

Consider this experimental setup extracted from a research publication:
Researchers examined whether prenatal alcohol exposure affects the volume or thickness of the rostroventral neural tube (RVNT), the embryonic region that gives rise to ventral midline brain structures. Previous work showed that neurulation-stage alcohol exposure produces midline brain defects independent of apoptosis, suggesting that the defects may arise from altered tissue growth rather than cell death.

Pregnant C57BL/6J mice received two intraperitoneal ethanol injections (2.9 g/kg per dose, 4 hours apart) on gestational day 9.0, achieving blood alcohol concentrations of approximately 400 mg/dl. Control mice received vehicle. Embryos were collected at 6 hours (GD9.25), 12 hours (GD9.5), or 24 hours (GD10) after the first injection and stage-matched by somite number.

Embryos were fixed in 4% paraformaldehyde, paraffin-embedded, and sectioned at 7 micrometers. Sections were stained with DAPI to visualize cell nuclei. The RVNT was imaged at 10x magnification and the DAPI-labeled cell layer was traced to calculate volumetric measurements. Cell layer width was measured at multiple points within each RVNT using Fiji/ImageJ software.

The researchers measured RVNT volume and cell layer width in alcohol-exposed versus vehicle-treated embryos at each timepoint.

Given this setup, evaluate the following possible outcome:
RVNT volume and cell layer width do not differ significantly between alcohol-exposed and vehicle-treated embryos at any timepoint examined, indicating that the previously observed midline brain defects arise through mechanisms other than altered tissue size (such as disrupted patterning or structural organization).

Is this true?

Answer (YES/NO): NO